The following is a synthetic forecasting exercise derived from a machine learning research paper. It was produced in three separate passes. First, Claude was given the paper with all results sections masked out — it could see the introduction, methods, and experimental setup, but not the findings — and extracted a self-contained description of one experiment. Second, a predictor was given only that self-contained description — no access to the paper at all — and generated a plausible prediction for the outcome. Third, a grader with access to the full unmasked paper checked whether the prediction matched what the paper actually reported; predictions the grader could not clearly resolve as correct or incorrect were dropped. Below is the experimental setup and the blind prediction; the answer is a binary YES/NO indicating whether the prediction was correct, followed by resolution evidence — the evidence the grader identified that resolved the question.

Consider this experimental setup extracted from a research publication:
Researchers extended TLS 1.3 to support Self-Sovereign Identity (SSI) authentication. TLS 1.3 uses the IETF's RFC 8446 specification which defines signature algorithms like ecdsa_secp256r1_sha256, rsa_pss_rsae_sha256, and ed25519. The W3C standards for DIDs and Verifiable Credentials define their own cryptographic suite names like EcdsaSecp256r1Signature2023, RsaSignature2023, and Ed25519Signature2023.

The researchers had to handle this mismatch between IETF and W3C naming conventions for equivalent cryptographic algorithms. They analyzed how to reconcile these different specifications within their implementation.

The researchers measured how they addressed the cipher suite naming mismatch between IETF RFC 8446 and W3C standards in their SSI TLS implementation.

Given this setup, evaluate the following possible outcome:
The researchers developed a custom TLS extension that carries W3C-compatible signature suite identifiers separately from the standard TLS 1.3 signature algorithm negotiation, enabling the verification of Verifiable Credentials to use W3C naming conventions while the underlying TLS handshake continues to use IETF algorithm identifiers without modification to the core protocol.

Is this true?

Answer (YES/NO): NO